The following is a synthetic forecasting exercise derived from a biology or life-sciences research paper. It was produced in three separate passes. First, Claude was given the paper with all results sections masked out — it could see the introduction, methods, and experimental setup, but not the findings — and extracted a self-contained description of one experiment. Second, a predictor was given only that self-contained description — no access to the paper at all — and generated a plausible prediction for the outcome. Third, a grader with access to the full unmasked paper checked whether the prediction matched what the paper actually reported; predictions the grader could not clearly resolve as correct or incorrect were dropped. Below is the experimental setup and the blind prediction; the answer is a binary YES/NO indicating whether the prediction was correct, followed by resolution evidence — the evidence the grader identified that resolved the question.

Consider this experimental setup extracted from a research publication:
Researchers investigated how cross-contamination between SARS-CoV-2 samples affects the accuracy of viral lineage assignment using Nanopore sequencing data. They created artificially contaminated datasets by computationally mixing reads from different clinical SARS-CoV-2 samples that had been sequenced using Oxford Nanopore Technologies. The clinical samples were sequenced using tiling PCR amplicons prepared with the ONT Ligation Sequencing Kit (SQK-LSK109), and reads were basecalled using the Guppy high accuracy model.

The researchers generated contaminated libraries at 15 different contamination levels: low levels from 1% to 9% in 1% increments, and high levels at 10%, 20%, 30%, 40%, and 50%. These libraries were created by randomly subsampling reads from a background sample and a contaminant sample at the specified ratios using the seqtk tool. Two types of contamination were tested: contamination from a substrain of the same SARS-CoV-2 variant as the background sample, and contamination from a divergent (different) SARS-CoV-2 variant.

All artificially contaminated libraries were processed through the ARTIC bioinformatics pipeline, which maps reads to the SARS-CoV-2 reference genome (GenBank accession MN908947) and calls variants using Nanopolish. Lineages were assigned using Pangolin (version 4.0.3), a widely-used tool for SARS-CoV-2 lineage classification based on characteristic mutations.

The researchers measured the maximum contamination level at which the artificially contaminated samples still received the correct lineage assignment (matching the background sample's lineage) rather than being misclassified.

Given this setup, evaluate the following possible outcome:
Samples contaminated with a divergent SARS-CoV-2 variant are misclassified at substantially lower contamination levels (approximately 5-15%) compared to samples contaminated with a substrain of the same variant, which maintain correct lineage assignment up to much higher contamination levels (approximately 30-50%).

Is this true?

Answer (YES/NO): NO